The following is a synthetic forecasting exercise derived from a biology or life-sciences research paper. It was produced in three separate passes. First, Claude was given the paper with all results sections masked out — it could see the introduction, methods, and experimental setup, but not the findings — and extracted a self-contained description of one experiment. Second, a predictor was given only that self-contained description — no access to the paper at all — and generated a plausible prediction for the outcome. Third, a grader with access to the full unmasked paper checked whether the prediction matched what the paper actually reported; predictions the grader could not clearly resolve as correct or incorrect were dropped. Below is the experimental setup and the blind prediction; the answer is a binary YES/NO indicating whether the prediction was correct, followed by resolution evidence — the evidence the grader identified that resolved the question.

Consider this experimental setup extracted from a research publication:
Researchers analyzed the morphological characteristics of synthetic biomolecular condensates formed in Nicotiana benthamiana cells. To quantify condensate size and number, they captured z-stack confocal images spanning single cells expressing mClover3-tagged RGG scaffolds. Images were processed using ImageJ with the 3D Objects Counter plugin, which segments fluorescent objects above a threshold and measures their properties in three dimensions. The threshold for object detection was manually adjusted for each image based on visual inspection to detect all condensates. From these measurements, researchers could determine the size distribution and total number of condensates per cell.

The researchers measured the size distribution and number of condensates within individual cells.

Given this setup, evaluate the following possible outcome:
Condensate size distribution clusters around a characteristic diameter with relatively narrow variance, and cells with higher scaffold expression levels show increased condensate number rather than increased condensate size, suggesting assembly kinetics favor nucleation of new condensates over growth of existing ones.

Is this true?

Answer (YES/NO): NO